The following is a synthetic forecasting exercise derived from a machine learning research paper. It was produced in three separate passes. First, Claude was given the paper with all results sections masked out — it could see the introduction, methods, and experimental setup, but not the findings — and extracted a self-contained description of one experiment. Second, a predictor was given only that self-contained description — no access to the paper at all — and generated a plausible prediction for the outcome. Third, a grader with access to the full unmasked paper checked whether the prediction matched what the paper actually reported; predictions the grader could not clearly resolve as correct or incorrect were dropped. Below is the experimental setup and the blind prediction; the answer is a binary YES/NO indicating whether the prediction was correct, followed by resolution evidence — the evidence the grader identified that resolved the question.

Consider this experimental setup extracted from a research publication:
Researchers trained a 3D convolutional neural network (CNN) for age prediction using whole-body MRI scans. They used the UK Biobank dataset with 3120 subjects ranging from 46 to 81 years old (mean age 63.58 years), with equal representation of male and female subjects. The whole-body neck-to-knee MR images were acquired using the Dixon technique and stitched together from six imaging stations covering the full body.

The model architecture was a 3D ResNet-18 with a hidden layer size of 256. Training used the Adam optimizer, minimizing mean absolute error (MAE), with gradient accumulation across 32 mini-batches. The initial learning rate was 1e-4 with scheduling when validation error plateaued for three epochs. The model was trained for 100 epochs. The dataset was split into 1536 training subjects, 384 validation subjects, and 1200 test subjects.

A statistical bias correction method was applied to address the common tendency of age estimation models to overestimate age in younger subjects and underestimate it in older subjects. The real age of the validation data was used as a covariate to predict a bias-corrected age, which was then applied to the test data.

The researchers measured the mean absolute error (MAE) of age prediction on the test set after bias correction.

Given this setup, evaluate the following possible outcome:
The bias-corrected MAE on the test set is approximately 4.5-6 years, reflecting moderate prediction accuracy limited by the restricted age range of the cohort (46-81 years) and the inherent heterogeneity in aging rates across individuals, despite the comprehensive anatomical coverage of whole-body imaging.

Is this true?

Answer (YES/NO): NO